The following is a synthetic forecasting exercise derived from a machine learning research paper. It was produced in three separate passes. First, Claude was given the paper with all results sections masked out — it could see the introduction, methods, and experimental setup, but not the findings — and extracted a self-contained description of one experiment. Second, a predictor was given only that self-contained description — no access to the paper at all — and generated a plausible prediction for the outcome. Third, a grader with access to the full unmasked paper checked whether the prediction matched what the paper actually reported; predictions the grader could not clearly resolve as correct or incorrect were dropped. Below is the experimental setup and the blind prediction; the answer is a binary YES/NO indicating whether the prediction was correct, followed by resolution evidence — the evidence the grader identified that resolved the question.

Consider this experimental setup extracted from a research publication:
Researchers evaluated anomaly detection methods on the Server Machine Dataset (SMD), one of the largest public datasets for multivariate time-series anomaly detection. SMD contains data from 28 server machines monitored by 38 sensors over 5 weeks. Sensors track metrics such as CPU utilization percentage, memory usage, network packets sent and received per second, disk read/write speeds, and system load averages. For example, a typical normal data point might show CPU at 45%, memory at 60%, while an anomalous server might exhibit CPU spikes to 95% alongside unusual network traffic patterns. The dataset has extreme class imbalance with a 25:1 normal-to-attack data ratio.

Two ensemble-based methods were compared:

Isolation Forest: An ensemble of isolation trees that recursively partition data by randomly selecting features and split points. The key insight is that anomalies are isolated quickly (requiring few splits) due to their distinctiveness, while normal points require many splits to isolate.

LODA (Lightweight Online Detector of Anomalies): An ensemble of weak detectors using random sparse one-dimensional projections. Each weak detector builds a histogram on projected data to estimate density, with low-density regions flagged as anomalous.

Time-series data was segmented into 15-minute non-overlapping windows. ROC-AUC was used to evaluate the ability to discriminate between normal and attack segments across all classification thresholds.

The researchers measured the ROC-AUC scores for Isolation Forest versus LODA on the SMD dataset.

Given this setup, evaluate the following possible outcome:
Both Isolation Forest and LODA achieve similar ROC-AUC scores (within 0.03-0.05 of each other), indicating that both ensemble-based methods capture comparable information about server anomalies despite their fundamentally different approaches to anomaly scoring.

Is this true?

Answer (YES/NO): NO